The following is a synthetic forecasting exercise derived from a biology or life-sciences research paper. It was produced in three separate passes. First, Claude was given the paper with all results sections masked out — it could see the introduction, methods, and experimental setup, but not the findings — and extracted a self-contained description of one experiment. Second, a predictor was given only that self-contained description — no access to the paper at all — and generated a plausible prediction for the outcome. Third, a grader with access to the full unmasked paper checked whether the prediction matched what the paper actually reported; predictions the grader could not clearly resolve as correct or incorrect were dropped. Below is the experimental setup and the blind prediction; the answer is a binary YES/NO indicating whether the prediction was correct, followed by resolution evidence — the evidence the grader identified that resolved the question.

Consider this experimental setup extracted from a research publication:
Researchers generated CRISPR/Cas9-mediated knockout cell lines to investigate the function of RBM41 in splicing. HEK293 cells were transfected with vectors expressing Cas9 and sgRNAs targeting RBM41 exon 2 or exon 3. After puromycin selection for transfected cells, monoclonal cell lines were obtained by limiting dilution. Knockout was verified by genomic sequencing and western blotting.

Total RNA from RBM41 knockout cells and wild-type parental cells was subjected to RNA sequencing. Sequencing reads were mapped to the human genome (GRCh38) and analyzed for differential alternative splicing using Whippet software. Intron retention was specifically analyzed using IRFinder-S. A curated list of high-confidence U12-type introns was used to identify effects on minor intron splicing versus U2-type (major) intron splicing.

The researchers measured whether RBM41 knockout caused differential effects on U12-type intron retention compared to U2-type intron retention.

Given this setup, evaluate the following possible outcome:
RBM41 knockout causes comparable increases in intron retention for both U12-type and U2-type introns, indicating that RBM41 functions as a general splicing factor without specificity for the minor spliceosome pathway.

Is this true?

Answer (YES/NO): NO